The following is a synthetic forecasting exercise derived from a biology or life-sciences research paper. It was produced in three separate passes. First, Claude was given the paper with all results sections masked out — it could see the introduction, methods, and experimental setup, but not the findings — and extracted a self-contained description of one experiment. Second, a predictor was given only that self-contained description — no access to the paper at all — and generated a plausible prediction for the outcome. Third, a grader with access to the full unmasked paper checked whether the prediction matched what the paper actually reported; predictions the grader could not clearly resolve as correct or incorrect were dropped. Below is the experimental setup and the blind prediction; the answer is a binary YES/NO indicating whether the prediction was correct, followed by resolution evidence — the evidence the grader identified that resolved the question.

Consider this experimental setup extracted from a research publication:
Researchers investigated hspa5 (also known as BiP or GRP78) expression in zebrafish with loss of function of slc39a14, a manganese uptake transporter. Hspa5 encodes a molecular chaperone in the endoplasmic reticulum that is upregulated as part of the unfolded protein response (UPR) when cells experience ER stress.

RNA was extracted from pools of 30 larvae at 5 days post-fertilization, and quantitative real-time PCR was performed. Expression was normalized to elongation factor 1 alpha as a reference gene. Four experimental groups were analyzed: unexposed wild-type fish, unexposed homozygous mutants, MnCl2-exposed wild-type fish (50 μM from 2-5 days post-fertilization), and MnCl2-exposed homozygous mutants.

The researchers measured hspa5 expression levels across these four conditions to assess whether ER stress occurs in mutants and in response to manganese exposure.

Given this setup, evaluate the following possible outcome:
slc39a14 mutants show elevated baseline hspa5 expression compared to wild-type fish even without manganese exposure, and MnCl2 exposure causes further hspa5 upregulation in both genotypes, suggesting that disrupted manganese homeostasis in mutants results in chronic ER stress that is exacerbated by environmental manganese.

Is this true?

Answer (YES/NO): NO